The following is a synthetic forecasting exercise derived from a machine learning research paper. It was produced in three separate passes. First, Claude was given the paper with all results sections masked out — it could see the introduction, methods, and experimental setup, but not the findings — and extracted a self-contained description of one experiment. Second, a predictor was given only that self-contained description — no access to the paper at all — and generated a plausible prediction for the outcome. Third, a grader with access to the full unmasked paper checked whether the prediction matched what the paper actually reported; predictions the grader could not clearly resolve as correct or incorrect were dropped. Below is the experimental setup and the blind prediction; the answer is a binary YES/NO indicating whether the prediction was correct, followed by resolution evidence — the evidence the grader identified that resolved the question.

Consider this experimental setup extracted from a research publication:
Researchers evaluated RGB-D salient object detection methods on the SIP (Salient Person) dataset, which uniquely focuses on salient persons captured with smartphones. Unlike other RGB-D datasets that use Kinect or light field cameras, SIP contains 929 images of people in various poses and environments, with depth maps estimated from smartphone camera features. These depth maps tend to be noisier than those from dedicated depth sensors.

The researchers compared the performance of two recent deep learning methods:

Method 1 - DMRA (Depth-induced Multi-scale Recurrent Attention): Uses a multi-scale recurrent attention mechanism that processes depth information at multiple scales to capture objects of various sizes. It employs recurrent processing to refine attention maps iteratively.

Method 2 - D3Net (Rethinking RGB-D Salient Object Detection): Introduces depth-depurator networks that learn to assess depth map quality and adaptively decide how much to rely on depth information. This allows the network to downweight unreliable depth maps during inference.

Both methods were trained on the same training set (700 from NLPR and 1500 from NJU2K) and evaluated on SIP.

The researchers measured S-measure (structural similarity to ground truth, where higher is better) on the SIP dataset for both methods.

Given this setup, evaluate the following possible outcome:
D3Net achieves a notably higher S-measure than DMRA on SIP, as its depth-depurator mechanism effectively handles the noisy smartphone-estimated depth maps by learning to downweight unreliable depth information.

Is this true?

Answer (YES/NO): YES